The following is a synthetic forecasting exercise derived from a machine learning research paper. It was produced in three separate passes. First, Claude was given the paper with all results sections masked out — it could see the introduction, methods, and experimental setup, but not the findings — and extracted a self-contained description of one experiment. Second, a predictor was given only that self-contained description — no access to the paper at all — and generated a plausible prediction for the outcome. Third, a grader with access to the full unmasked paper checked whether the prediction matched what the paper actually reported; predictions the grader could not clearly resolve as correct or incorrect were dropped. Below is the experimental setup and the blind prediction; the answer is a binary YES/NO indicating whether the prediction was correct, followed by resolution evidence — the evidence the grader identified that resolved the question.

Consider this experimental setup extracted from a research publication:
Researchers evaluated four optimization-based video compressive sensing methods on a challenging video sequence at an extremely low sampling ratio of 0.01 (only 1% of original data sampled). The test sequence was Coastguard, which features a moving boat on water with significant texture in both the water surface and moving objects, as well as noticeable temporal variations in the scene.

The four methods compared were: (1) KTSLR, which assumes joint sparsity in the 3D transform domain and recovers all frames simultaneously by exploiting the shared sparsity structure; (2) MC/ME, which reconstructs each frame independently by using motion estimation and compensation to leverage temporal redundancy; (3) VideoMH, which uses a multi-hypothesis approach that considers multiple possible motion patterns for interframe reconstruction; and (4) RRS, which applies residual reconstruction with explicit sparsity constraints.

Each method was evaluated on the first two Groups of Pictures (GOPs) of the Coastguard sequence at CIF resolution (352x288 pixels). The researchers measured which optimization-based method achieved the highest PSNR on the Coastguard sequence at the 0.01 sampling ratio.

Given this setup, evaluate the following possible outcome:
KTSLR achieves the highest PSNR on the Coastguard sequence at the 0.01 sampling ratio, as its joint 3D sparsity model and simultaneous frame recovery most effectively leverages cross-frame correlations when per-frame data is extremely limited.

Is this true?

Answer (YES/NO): NO